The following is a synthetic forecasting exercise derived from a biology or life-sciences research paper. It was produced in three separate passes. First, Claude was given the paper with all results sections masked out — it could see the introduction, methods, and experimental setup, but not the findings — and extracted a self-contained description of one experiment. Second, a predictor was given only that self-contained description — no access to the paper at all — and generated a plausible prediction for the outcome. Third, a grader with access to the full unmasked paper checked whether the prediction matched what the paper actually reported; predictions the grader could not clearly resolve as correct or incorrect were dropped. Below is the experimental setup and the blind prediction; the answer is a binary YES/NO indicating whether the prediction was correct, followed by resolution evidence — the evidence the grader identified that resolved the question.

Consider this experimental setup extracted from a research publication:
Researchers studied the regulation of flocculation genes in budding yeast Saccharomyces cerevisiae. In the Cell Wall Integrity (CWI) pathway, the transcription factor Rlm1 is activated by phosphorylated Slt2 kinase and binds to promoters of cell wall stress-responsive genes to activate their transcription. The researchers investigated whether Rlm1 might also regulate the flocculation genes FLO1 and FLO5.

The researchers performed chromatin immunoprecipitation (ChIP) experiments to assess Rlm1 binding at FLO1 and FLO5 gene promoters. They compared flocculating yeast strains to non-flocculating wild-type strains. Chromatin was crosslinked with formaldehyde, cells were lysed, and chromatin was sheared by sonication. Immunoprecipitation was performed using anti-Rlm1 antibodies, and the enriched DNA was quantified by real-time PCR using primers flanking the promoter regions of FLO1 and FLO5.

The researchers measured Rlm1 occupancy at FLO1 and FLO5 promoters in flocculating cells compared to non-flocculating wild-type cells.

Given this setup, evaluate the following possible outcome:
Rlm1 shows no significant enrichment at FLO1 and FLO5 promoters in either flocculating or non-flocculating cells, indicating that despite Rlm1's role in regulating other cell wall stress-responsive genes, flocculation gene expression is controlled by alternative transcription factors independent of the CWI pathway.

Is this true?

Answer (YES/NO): NO